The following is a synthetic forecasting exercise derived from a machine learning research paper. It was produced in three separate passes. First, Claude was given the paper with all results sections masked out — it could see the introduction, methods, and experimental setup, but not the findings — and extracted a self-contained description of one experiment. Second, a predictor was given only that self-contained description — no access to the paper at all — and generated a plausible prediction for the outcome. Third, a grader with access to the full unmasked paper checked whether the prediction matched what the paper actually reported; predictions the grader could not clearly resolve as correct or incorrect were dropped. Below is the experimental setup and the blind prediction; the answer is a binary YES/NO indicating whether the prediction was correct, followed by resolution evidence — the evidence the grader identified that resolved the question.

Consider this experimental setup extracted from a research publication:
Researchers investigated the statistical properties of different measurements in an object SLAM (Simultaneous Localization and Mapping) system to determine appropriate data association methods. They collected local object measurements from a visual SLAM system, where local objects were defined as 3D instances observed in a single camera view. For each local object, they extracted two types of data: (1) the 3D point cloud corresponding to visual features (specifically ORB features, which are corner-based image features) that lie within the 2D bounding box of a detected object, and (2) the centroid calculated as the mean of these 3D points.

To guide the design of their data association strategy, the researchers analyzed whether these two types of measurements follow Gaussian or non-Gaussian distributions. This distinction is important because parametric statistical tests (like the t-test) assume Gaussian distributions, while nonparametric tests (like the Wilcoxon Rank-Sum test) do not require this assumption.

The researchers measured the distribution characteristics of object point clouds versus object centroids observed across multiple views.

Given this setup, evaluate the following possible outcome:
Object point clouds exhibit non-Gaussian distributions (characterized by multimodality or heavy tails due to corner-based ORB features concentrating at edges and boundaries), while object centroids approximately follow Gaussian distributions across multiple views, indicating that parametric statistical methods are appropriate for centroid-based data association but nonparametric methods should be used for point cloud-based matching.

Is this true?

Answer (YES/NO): YES